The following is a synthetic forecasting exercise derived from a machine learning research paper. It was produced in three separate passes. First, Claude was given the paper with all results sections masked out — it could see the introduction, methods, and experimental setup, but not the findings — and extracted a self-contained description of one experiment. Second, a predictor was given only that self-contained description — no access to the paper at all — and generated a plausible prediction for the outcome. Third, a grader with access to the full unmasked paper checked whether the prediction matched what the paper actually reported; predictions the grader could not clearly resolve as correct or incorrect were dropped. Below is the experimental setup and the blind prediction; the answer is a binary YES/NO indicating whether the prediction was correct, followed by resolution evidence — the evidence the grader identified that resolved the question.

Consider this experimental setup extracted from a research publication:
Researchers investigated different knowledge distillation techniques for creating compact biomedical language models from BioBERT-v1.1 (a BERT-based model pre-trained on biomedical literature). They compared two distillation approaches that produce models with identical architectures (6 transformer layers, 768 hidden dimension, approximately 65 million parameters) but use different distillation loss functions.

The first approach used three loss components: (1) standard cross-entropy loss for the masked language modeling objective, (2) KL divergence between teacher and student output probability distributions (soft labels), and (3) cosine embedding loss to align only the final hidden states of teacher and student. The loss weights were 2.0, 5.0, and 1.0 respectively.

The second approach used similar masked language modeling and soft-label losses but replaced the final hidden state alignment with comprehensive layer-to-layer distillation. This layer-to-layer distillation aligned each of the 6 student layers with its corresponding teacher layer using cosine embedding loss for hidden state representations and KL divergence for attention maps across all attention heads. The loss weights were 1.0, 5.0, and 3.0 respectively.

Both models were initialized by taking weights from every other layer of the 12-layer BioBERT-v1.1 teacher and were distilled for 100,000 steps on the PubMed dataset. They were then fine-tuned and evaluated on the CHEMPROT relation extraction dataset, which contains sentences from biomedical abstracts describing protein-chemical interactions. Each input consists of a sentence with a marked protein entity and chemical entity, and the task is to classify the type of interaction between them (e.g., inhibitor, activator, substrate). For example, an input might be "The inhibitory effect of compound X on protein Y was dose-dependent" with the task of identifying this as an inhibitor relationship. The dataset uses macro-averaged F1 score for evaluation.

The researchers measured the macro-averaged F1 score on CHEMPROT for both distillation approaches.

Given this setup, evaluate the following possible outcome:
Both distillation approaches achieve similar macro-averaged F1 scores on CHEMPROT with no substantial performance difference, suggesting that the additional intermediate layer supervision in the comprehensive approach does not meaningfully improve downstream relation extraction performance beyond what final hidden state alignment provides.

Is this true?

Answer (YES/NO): NO